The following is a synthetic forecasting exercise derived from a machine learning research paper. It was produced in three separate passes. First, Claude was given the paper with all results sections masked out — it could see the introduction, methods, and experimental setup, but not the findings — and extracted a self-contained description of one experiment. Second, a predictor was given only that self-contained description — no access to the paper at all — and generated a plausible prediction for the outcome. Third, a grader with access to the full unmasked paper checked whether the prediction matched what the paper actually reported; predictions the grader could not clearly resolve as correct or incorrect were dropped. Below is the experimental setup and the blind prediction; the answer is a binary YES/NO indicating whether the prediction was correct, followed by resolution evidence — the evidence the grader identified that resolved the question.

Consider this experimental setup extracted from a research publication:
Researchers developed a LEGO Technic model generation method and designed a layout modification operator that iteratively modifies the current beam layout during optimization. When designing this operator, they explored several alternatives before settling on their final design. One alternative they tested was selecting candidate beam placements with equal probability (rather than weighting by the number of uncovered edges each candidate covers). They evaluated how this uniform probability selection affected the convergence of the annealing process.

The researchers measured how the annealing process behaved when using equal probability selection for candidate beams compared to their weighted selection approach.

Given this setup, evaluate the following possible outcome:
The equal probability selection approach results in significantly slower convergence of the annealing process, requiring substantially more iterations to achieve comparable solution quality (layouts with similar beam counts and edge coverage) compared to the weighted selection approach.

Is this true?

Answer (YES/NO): YES